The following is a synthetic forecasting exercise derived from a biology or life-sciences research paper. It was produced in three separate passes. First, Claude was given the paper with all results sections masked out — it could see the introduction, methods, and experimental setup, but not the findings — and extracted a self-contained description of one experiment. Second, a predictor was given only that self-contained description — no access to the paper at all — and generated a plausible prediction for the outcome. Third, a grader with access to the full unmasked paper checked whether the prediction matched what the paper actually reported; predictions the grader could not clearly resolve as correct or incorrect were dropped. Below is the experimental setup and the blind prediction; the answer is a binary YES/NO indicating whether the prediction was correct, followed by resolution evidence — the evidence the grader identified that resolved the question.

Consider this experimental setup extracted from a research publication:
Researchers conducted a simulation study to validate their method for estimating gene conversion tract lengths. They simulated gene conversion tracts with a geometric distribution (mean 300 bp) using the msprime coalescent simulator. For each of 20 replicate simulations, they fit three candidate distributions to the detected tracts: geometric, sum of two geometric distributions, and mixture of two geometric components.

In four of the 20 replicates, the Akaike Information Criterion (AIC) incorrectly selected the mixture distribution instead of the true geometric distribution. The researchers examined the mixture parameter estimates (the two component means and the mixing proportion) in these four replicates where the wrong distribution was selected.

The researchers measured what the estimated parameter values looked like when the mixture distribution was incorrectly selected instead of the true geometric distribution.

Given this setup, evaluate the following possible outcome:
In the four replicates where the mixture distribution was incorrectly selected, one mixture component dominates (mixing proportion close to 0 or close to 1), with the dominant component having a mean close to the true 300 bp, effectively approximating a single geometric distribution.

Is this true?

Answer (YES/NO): NO